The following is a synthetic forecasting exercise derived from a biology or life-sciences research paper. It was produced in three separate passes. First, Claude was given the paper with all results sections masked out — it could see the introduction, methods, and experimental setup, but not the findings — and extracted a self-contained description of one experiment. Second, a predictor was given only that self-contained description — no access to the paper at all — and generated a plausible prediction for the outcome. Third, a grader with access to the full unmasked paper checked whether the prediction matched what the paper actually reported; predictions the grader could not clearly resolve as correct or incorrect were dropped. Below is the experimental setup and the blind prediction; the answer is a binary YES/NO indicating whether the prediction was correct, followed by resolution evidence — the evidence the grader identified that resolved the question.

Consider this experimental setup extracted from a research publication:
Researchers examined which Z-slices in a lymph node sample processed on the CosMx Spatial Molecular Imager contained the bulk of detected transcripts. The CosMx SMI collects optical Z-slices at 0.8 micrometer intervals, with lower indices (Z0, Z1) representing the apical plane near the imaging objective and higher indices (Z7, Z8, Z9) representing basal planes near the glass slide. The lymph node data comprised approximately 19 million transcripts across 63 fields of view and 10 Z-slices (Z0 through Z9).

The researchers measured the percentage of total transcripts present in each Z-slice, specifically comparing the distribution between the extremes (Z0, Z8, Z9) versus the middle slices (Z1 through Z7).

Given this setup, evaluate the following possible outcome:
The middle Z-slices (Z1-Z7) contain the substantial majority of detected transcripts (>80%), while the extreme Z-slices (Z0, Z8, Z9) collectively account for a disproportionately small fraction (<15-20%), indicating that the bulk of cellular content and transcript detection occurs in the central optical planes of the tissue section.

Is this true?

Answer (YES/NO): YES